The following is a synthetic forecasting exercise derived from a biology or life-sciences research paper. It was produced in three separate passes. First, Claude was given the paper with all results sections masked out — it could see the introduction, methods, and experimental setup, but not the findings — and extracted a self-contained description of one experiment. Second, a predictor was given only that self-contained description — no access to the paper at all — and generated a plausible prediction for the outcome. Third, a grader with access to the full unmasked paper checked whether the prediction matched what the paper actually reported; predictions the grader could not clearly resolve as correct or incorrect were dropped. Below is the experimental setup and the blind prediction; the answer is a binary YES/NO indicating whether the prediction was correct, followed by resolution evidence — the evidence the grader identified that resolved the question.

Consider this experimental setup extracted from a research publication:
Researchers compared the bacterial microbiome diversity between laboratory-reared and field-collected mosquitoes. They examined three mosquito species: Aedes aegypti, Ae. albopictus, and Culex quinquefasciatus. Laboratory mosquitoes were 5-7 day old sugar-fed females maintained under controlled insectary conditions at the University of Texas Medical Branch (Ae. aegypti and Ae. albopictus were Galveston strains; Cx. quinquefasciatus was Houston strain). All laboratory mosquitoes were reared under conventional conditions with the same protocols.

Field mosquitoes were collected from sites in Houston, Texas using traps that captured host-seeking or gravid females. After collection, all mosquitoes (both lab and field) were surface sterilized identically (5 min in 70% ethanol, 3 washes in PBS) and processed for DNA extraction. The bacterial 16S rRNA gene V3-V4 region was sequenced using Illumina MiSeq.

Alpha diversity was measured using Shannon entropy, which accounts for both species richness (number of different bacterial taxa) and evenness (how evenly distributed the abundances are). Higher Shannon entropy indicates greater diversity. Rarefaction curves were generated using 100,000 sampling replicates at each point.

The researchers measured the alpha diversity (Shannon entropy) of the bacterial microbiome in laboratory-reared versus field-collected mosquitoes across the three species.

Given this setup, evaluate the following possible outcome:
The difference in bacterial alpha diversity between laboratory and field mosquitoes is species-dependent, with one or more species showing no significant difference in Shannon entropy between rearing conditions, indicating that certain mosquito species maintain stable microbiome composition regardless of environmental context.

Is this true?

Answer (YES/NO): YES